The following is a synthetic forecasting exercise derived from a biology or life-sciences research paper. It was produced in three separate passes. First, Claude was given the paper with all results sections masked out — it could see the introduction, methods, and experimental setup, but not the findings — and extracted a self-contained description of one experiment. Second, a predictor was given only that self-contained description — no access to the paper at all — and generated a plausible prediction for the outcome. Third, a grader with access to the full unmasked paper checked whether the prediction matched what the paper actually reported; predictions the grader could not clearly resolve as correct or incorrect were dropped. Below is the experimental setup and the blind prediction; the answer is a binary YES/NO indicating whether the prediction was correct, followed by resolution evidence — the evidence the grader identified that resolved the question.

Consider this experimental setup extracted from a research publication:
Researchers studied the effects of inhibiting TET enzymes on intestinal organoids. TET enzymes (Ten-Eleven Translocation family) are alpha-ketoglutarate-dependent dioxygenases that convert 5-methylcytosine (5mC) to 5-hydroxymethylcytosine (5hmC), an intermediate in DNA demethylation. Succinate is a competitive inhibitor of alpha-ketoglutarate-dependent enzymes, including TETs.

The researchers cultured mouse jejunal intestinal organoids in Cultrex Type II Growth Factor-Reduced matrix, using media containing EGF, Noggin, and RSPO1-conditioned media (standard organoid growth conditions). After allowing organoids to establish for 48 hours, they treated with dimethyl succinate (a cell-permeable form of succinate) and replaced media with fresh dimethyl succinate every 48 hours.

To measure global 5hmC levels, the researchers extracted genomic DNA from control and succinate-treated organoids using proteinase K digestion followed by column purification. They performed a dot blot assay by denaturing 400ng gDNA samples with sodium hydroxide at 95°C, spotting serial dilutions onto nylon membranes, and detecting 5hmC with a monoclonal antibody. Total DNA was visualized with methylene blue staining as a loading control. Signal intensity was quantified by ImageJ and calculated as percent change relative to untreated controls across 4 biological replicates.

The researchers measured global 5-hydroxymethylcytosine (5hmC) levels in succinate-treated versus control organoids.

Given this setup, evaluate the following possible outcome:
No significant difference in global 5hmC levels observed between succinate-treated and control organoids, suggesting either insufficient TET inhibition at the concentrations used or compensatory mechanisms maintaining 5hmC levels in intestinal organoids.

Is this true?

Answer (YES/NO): NO